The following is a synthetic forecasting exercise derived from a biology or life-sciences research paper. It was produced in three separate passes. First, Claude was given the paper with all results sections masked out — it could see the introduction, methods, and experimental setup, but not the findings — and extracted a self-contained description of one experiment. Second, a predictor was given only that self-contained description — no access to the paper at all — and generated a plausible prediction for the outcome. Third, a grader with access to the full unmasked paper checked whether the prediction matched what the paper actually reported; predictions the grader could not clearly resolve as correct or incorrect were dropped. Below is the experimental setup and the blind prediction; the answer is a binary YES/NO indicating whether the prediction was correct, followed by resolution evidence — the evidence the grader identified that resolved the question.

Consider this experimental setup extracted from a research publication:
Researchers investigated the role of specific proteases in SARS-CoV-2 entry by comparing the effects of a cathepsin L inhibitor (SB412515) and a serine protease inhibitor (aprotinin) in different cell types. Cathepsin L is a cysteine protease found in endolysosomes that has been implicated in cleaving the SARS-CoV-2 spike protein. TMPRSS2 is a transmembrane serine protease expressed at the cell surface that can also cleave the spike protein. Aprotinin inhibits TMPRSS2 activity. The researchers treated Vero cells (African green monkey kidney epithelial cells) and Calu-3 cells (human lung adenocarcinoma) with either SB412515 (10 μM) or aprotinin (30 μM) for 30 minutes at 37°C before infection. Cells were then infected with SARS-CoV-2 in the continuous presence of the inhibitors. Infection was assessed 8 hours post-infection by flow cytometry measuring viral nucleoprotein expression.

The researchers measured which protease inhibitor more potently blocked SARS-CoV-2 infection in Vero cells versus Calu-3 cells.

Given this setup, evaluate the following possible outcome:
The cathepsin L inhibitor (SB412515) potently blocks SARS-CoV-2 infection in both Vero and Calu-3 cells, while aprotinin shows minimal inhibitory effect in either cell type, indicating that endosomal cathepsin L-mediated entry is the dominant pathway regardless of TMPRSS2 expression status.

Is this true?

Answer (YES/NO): NO